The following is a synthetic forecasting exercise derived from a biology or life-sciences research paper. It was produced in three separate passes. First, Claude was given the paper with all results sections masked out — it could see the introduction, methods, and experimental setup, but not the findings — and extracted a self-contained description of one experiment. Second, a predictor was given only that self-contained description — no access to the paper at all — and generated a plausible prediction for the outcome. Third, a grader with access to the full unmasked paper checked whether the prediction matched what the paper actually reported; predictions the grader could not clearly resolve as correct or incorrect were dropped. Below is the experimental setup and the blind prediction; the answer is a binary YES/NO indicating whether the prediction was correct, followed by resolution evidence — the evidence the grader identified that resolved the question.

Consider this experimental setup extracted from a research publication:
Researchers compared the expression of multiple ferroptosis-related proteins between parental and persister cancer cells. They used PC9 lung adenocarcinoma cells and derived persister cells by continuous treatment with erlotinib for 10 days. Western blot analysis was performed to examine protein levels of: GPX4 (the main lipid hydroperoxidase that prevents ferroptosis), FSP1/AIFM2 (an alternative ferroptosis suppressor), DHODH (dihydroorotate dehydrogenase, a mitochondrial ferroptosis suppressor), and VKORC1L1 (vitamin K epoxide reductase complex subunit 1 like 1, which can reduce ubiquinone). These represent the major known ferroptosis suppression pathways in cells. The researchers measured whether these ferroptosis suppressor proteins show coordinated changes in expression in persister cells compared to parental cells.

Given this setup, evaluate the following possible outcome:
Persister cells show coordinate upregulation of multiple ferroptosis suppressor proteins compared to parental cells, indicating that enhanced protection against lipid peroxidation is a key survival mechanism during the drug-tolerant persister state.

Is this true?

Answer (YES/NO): NO